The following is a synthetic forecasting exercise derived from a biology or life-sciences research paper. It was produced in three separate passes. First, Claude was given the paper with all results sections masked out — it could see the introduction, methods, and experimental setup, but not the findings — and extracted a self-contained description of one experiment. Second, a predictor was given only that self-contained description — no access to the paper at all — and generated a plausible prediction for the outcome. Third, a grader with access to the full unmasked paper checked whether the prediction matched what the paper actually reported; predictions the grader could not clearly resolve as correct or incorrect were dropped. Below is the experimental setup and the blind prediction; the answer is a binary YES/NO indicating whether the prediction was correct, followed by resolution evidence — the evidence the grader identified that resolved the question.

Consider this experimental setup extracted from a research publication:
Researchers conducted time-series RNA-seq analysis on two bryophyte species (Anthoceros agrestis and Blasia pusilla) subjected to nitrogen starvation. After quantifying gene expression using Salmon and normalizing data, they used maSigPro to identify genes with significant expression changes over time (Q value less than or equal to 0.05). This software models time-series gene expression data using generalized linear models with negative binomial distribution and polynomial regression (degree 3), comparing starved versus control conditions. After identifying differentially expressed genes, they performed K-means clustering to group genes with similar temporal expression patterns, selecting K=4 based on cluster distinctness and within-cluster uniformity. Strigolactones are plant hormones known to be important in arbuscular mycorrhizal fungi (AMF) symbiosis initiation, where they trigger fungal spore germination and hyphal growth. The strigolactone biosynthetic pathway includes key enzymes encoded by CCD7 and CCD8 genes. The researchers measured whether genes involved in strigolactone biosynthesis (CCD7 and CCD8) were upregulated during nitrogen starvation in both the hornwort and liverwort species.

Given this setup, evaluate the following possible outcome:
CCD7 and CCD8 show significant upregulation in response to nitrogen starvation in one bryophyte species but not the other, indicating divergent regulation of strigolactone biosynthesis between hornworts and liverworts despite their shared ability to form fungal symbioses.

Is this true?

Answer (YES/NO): NO